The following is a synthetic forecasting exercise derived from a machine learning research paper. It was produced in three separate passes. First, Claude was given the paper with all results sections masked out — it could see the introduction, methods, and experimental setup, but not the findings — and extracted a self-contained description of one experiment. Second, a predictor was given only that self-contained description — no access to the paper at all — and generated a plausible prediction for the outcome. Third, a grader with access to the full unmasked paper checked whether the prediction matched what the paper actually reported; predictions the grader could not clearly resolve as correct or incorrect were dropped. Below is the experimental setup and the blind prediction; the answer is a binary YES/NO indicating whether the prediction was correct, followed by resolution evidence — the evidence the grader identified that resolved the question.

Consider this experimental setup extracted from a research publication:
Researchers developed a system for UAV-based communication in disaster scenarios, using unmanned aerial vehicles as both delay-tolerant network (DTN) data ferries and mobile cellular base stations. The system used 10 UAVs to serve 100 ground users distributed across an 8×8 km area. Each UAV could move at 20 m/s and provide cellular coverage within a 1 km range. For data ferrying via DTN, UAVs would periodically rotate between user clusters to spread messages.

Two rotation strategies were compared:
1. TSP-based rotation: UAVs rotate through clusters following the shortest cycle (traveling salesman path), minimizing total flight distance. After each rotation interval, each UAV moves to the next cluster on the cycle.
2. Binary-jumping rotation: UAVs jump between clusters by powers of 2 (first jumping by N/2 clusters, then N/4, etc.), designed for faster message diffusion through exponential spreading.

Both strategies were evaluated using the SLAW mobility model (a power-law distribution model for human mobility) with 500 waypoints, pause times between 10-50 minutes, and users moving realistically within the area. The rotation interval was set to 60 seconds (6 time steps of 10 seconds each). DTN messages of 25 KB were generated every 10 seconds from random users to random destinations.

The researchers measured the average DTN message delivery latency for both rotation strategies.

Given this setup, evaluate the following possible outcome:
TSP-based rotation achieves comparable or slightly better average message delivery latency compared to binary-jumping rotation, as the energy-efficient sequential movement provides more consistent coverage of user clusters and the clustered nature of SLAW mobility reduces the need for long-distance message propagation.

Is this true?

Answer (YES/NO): YES